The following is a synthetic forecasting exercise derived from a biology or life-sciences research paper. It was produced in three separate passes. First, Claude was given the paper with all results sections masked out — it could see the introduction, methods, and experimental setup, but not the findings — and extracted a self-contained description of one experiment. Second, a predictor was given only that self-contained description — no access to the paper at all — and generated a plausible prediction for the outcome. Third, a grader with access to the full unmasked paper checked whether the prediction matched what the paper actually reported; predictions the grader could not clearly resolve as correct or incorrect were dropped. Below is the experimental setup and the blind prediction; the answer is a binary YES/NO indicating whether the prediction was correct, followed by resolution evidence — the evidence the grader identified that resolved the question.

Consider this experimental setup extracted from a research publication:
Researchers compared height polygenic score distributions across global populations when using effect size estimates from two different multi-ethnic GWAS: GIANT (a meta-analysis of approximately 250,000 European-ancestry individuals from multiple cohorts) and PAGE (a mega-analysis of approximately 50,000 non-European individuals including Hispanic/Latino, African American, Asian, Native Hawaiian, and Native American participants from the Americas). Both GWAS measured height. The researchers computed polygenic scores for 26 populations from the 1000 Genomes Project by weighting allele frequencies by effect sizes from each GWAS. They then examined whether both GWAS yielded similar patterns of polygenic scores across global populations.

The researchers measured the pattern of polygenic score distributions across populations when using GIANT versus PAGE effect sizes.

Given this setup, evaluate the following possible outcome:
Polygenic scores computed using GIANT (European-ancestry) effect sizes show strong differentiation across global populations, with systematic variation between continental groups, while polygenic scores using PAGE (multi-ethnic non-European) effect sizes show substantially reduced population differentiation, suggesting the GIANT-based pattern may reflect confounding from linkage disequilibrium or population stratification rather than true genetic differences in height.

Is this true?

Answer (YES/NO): NO